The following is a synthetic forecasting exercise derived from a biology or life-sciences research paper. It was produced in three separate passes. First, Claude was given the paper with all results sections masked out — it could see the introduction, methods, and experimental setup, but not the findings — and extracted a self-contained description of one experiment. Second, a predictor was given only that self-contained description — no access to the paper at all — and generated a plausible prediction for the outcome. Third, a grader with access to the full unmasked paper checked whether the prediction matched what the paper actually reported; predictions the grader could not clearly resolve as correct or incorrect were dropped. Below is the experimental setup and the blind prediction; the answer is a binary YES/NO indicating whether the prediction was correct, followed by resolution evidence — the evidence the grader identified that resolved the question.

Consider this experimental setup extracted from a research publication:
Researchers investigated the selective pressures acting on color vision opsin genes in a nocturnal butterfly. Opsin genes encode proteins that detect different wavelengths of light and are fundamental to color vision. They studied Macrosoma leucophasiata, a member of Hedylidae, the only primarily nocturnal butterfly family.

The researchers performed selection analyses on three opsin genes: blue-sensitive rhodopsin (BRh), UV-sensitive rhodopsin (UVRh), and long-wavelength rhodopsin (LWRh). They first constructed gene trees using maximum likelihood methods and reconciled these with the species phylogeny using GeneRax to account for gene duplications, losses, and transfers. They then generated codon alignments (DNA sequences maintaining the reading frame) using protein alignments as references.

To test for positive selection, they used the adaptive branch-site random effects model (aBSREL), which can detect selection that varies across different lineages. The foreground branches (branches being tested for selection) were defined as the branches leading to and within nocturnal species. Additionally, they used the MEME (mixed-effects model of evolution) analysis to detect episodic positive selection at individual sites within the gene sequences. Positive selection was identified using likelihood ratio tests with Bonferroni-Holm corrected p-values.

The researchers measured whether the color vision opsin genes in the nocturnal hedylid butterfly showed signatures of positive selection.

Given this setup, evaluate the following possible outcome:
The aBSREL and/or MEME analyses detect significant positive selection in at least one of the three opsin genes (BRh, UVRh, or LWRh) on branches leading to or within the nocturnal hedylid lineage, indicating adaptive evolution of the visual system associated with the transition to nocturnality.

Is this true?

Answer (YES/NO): YES